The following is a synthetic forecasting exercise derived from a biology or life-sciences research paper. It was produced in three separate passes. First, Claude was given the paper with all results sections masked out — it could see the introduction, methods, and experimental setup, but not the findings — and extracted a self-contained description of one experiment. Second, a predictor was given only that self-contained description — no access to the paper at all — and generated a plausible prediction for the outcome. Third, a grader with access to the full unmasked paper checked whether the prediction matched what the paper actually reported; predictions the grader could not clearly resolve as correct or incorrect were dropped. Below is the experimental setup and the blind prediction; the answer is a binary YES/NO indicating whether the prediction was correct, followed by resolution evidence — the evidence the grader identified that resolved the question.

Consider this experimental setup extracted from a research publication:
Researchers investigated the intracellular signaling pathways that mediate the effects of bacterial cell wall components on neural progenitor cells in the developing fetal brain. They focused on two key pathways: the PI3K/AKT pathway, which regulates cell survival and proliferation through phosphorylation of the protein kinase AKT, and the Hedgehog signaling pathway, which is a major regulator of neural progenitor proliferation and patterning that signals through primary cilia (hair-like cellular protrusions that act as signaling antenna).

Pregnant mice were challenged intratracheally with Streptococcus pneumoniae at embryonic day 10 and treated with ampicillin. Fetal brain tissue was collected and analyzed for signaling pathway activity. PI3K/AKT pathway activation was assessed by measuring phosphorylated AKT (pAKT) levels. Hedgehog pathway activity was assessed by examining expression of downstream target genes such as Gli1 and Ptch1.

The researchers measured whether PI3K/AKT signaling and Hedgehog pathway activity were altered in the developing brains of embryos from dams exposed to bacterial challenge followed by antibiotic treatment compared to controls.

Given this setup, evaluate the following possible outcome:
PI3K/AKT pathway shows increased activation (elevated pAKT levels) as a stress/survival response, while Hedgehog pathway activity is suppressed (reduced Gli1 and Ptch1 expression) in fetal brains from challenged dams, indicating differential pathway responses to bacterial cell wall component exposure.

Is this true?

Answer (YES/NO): NO